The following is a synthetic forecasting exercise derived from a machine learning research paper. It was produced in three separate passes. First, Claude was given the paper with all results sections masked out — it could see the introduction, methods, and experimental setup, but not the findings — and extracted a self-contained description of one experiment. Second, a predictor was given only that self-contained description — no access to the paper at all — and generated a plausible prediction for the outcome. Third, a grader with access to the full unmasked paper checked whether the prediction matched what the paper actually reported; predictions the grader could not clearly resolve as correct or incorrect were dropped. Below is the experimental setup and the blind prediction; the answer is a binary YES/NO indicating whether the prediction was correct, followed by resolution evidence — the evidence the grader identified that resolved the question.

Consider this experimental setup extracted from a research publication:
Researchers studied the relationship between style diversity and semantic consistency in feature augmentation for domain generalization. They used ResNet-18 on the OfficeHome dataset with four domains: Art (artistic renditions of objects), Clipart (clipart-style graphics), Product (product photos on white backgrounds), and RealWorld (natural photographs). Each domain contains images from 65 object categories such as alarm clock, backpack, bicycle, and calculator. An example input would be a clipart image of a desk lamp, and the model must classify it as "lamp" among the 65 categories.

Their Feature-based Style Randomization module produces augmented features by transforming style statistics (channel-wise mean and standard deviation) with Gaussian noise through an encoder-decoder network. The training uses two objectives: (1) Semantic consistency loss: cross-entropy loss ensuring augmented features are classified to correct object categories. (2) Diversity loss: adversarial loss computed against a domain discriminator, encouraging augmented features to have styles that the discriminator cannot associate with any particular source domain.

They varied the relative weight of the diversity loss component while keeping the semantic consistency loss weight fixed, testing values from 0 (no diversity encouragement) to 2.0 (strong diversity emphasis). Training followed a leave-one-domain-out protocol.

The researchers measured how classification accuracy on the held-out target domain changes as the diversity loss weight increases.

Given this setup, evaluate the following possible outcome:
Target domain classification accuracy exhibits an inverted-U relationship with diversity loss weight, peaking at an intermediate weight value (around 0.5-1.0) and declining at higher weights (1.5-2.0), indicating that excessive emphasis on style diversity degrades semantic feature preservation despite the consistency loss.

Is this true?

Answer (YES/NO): YES